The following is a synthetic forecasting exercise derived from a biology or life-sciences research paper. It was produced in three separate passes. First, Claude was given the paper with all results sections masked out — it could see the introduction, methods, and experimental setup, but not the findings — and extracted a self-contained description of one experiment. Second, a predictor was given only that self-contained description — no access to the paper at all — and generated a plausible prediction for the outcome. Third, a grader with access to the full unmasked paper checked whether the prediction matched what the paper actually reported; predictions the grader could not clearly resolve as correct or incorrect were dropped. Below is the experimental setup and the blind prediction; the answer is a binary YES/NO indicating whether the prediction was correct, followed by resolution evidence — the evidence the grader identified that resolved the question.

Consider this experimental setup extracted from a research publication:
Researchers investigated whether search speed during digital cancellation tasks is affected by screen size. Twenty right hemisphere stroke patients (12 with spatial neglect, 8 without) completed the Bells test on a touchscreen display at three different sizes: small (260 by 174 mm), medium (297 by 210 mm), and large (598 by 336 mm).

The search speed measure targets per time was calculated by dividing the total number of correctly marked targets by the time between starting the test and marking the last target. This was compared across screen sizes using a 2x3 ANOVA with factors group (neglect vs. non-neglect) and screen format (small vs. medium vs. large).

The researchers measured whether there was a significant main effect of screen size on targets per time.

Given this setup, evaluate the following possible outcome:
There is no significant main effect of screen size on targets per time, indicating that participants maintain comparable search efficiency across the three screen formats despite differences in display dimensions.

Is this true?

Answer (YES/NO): YES